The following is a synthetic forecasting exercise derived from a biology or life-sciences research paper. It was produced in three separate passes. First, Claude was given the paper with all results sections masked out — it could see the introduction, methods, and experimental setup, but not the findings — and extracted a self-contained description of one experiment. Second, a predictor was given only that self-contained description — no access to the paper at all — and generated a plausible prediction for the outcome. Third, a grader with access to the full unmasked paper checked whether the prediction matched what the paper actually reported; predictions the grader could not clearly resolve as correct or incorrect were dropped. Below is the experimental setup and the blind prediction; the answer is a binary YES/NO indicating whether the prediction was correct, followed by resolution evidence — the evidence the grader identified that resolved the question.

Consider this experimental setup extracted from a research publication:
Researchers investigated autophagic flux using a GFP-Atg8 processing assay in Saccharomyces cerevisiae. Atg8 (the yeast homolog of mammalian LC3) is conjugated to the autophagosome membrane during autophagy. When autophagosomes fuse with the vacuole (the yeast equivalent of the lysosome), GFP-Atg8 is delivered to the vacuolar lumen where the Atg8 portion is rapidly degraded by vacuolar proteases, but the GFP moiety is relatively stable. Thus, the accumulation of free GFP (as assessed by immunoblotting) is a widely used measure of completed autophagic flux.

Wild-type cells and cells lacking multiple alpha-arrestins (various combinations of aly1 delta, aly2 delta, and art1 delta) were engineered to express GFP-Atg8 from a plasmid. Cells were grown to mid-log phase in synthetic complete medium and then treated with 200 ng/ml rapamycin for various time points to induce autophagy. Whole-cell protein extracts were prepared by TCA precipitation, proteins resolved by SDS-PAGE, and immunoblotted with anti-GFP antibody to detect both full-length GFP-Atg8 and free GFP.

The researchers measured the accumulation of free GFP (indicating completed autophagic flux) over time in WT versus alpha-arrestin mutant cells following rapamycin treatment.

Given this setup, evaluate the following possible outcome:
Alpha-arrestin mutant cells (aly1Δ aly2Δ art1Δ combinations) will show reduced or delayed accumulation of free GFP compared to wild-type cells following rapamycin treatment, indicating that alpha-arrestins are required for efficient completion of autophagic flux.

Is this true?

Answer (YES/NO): NO